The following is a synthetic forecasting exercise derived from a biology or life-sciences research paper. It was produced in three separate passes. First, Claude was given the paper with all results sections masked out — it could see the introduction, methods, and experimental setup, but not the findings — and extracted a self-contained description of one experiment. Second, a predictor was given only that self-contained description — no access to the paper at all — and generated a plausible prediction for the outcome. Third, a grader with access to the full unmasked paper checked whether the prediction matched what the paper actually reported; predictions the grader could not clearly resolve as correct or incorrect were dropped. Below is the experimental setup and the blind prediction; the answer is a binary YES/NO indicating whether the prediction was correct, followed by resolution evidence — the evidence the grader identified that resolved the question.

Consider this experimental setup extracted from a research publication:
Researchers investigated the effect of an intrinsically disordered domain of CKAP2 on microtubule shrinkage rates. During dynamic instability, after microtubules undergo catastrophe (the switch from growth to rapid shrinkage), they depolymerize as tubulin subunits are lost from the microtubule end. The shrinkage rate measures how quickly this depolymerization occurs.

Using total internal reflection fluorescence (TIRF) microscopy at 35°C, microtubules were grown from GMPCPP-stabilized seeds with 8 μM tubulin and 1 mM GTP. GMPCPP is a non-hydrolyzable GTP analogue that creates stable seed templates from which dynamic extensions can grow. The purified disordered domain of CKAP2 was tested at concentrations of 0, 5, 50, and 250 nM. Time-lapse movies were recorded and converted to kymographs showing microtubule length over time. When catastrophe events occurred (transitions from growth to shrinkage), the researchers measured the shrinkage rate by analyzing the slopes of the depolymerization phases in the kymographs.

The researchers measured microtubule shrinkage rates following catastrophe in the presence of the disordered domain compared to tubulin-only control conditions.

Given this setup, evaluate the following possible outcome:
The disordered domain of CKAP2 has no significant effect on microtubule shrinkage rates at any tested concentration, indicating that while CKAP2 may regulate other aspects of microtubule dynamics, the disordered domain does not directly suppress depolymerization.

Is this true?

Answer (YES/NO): NO